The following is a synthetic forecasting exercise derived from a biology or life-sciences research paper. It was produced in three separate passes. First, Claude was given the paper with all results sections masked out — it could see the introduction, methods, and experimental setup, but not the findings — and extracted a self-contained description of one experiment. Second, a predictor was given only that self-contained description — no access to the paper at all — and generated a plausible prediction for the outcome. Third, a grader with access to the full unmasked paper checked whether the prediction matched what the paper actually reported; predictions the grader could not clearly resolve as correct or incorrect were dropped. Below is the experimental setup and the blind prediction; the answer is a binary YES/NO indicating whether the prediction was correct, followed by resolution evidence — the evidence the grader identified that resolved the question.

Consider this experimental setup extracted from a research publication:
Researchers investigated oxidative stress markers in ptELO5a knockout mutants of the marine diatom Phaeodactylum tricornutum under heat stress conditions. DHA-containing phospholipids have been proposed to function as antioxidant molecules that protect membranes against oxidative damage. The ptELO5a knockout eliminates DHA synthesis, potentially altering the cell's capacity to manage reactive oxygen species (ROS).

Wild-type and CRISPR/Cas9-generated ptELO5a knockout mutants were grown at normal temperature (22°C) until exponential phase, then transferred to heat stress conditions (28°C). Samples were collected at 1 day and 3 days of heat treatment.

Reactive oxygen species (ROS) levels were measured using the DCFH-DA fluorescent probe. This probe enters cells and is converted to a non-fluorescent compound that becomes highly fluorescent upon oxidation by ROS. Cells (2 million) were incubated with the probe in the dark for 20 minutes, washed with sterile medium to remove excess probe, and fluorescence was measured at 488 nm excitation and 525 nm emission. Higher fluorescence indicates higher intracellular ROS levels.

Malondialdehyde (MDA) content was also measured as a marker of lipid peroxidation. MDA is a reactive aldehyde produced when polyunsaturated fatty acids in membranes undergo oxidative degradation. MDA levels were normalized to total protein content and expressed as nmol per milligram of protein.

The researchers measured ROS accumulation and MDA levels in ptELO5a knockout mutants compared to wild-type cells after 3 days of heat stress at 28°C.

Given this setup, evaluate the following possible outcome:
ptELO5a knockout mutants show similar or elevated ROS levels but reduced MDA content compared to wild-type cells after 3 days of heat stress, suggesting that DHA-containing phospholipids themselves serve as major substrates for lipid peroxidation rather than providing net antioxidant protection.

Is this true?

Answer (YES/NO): NO